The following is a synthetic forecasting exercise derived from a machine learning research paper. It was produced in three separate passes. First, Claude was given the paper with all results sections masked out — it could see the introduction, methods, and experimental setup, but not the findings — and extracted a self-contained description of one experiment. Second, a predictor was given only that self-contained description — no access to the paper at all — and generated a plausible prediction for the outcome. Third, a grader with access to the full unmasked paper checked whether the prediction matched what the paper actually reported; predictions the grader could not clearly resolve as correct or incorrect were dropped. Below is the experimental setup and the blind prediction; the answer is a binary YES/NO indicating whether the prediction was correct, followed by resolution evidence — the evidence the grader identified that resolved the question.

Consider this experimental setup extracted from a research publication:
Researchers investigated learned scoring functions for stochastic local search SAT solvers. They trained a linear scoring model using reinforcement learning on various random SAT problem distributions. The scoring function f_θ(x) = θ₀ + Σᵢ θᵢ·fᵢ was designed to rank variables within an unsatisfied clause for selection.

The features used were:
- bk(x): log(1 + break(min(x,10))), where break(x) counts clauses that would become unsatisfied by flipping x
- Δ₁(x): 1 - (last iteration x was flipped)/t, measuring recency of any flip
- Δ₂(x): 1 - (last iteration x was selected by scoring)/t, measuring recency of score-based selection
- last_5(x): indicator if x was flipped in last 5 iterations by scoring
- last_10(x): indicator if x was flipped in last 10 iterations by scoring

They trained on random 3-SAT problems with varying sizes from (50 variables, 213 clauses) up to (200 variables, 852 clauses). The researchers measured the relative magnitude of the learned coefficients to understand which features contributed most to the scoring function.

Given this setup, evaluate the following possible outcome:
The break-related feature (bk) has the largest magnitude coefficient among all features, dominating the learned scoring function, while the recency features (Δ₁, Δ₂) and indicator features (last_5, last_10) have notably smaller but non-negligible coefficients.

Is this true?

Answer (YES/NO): YES